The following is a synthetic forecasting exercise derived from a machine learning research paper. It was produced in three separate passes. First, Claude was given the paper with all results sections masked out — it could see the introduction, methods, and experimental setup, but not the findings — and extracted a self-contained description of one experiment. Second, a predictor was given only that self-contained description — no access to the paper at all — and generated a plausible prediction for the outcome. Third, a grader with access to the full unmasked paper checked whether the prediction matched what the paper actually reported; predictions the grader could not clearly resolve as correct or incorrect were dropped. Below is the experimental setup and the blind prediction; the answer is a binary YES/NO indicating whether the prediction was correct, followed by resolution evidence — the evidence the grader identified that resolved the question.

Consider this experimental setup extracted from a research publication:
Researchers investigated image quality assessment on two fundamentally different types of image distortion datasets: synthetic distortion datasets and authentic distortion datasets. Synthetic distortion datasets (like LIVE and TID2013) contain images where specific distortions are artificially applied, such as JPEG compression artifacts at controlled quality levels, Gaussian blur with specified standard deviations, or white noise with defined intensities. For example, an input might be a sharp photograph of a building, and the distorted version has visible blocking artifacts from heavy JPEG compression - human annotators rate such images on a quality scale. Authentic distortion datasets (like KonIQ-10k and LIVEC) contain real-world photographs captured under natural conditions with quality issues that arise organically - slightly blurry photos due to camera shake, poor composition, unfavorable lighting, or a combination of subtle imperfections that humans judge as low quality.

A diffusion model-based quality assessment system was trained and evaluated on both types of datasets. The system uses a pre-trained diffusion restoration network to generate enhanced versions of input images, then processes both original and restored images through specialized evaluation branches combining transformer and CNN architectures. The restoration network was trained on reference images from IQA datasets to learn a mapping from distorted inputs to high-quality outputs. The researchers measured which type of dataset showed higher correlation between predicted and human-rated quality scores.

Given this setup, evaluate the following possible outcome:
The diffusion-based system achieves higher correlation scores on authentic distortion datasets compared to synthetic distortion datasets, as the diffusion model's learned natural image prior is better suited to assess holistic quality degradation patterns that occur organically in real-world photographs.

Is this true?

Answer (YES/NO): NO